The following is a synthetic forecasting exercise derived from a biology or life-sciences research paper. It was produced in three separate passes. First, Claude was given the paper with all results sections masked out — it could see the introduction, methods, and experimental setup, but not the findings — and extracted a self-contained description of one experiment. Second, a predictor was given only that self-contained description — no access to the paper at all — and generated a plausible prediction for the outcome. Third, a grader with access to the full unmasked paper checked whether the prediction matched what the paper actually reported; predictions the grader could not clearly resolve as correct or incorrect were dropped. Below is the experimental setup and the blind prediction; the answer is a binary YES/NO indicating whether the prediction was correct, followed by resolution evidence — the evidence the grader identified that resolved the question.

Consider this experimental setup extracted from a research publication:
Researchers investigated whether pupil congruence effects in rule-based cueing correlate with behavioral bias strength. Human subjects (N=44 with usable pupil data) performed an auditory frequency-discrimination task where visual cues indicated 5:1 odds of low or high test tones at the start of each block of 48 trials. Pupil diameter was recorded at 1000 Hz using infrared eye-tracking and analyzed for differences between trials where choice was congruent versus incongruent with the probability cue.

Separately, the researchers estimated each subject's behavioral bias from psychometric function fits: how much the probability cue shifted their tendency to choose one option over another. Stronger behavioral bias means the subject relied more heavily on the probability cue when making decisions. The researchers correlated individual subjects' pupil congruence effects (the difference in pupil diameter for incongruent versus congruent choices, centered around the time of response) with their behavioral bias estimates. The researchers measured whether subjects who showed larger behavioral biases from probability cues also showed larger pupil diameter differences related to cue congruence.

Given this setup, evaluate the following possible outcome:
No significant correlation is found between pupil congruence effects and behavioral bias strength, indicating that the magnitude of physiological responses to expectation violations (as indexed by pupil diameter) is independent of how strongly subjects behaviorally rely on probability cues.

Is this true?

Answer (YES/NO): NO